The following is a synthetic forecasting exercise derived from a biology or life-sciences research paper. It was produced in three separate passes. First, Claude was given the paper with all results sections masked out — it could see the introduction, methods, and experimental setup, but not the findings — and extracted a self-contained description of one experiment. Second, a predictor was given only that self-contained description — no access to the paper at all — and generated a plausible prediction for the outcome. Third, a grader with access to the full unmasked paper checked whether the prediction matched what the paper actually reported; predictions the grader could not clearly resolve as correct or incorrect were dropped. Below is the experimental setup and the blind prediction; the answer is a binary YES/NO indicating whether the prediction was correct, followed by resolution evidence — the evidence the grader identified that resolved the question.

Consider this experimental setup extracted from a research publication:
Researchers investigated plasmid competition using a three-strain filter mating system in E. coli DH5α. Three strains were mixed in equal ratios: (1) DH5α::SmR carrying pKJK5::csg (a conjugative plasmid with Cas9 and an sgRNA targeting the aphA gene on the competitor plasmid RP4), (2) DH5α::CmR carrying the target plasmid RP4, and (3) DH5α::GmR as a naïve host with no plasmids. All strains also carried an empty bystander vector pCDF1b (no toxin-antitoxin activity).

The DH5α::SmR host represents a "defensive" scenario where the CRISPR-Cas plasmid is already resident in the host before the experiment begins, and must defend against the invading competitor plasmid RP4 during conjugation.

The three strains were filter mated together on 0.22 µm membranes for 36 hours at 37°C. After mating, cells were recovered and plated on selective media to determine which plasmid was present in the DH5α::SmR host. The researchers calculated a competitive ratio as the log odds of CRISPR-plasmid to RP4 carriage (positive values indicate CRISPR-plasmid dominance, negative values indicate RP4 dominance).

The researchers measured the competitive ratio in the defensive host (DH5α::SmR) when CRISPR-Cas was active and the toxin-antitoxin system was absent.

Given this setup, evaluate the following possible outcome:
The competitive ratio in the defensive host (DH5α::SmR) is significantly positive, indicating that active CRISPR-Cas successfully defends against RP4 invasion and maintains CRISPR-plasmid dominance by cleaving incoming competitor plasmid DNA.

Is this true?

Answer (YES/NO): NO